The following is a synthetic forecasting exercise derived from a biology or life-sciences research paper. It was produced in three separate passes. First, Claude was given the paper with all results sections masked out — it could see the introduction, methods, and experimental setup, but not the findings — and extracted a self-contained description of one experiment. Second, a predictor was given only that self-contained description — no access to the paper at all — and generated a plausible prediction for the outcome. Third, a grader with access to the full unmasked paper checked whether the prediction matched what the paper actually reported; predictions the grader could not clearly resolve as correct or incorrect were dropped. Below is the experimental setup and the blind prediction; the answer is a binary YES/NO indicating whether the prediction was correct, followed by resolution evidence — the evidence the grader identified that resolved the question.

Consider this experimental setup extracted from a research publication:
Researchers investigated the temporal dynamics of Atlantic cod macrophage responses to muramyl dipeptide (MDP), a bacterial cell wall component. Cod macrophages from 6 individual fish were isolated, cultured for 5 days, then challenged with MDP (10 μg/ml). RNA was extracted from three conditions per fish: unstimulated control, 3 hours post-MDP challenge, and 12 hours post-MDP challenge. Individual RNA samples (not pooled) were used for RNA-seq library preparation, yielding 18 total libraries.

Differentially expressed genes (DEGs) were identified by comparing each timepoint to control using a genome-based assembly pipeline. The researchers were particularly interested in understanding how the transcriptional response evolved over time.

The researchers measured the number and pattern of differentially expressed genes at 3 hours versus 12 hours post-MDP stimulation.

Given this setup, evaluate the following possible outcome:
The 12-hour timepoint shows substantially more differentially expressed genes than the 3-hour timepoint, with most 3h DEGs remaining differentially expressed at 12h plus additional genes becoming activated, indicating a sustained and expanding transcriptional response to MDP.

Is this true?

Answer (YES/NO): NO